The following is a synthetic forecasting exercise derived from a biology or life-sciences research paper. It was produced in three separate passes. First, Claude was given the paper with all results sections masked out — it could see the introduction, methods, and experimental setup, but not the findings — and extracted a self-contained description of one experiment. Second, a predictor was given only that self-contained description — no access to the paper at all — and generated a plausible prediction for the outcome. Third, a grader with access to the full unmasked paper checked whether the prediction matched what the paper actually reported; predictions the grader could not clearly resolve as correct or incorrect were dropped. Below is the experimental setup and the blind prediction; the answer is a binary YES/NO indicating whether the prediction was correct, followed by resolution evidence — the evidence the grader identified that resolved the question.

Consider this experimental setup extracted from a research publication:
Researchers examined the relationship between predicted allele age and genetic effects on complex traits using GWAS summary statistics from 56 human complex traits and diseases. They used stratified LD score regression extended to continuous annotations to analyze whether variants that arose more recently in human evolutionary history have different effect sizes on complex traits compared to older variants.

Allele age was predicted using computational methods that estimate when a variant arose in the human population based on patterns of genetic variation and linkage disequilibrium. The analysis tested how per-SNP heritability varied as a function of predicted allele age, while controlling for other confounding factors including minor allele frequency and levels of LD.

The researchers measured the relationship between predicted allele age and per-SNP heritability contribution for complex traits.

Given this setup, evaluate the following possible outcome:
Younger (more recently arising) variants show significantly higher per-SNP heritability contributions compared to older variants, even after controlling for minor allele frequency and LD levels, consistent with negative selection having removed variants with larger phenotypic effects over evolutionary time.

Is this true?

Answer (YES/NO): YES